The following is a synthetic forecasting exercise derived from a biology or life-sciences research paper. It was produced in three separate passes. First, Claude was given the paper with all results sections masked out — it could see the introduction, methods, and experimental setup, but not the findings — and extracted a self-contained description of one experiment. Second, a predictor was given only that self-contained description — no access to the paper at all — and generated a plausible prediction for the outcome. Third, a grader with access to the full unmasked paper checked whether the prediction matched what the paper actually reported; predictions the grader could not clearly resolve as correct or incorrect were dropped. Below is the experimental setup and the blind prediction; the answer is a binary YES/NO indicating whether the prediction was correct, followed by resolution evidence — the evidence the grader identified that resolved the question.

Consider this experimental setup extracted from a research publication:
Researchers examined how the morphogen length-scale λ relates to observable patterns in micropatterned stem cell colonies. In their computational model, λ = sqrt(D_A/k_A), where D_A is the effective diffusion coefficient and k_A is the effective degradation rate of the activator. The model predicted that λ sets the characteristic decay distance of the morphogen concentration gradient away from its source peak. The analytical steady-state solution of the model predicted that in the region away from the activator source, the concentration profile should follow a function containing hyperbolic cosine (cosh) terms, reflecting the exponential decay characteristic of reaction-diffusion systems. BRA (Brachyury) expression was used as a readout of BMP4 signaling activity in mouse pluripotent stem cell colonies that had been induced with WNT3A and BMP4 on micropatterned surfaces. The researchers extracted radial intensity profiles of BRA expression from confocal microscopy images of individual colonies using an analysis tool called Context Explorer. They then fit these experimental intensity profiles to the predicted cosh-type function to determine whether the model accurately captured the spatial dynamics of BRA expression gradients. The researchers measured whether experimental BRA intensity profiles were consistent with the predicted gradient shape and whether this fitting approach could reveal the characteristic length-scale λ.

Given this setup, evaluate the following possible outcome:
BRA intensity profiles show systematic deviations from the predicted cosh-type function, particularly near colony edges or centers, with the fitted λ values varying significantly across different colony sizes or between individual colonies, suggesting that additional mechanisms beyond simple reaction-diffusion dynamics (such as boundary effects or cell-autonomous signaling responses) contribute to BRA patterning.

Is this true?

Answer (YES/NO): NO